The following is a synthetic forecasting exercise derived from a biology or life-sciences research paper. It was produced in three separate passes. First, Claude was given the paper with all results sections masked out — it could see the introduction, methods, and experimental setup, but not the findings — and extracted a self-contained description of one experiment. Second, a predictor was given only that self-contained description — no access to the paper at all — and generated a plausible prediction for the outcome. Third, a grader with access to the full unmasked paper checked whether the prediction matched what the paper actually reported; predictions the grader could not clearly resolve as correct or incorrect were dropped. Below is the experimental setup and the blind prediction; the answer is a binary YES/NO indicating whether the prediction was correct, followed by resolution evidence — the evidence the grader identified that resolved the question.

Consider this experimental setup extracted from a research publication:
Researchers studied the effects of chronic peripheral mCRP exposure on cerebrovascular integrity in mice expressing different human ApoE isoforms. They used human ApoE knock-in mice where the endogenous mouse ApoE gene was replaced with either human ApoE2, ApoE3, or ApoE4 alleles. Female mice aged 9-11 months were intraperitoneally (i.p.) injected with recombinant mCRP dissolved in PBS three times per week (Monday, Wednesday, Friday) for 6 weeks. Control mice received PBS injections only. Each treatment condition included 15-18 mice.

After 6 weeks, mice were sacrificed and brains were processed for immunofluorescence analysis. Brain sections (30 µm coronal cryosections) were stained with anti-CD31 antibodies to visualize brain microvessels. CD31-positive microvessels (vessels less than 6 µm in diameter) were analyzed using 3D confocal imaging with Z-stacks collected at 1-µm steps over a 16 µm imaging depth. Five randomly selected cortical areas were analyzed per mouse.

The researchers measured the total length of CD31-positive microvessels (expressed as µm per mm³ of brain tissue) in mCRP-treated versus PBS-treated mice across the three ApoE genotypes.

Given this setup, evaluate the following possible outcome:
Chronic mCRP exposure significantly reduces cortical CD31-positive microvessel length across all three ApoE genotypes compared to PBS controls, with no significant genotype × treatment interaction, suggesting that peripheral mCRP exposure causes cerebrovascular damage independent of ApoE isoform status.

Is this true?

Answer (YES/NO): NO